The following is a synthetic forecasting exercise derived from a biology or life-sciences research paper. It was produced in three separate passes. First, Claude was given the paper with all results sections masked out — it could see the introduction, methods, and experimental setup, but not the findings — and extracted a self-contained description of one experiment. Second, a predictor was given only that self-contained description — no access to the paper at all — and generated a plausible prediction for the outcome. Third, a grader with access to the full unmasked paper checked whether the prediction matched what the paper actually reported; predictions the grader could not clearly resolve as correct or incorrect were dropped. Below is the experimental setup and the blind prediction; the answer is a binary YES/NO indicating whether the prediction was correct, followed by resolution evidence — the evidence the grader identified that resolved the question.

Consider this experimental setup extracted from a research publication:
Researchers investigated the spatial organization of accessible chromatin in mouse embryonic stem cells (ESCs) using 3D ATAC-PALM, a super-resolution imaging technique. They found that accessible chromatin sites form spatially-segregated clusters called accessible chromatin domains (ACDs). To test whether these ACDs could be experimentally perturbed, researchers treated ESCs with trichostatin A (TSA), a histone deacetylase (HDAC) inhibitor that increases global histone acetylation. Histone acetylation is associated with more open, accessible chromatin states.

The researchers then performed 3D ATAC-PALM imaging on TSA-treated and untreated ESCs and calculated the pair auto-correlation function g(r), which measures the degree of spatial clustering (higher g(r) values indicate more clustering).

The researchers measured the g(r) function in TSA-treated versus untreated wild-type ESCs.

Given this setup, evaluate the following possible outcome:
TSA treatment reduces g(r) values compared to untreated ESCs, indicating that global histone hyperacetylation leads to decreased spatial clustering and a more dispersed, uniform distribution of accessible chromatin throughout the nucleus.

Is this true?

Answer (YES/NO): YES